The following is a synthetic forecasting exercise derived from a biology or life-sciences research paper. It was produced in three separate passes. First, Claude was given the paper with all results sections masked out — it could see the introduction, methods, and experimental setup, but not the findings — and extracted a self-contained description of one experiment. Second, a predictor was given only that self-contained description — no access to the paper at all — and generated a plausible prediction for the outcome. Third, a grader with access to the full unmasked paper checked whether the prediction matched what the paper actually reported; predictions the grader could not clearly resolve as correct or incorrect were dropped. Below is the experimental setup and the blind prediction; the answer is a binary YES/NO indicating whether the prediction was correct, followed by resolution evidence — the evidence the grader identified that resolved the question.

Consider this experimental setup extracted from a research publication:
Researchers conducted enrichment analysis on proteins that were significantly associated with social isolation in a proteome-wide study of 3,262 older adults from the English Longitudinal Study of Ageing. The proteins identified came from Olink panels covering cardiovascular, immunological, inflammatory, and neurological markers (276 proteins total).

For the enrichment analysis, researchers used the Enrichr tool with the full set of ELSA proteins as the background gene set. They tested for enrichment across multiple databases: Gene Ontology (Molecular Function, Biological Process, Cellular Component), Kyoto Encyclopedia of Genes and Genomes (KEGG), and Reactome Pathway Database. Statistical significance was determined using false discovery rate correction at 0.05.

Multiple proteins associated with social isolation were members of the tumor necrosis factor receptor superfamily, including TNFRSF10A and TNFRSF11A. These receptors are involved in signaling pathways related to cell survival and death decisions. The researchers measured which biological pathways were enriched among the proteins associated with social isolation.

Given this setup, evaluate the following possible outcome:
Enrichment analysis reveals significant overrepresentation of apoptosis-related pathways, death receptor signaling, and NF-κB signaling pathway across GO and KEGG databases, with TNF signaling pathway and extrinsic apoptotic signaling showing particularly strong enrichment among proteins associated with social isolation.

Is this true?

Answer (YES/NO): NO